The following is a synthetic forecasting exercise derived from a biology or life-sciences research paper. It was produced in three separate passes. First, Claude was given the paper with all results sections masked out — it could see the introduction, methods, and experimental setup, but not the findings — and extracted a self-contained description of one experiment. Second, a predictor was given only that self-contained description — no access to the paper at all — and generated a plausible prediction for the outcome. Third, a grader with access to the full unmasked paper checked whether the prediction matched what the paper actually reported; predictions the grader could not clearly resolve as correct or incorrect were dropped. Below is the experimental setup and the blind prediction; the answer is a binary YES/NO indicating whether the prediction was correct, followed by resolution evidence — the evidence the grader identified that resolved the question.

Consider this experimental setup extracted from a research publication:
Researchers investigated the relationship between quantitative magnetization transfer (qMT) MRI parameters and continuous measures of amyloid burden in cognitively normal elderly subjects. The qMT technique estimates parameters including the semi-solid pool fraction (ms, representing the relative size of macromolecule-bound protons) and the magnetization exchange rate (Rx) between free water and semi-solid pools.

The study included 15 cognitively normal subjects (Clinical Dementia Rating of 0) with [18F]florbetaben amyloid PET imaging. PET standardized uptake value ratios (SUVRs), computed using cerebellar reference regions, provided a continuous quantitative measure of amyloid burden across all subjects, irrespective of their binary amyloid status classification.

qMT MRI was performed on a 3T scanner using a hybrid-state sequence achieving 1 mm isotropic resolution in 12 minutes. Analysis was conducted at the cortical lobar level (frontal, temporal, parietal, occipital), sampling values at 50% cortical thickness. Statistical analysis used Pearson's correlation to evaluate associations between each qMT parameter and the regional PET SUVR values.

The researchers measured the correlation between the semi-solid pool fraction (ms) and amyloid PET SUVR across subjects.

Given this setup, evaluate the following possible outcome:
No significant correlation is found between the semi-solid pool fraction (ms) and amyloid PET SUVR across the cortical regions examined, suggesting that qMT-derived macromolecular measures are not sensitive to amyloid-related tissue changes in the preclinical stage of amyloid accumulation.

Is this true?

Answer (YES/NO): NO